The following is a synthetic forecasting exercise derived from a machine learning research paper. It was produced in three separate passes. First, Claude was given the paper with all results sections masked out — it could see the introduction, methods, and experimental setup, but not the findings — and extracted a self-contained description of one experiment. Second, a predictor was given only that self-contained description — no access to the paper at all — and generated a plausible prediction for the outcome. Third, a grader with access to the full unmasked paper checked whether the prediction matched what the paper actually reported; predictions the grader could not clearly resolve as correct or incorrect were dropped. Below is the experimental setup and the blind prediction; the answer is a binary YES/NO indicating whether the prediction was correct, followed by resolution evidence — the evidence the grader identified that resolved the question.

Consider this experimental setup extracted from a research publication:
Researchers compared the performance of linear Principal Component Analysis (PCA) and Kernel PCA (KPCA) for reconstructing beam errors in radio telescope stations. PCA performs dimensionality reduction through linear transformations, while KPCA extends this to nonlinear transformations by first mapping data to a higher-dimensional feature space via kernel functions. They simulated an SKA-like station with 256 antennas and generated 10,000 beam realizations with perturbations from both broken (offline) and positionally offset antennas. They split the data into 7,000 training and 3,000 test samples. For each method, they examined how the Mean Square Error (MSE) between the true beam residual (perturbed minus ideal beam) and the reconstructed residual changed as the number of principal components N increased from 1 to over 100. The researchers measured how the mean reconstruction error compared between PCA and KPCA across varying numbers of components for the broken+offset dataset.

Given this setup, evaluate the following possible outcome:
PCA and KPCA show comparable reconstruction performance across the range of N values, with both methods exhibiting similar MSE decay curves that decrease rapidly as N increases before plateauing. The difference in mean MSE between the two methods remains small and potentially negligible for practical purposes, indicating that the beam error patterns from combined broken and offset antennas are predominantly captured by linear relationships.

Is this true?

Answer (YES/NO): NO